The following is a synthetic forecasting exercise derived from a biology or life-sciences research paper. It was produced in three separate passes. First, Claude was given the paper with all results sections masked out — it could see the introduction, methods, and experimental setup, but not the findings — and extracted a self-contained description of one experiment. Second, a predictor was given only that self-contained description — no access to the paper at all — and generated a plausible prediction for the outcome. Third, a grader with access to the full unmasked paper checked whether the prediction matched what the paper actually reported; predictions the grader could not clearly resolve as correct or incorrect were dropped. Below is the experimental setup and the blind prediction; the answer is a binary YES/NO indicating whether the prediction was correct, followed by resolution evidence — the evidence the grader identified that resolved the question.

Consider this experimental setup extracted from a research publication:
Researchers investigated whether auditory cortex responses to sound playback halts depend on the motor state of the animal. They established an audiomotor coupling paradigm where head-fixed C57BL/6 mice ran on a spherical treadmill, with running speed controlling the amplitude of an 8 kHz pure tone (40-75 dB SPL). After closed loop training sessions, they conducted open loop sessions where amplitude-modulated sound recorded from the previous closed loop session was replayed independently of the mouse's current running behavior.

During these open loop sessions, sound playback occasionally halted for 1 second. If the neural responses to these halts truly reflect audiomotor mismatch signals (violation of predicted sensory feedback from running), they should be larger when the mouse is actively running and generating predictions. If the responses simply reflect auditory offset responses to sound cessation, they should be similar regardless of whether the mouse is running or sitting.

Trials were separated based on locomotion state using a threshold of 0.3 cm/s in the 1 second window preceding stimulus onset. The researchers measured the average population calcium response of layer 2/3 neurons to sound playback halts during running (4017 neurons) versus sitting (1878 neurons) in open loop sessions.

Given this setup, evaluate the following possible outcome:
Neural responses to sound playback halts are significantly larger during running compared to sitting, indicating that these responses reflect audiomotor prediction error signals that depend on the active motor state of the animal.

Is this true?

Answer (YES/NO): NO